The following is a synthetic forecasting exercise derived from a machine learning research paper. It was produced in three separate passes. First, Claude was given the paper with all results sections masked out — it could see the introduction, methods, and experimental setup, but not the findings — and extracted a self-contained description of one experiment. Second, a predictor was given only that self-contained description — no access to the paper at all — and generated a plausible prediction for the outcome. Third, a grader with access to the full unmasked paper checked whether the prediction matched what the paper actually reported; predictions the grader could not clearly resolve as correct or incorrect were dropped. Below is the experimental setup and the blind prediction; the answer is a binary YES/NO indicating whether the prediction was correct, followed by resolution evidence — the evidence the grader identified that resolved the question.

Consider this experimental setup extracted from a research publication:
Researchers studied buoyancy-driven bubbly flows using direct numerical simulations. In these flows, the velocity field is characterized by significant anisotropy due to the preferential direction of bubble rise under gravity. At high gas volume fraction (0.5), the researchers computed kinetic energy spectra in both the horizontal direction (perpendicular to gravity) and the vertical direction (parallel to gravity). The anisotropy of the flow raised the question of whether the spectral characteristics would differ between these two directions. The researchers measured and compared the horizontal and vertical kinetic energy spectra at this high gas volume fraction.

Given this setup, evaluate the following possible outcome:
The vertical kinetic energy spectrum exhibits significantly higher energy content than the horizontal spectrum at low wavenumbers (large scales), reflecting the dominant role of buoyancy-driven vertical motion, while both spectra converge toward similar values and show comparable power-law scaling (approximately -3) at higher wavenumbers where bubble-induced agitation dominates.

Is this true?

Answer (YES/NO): NO